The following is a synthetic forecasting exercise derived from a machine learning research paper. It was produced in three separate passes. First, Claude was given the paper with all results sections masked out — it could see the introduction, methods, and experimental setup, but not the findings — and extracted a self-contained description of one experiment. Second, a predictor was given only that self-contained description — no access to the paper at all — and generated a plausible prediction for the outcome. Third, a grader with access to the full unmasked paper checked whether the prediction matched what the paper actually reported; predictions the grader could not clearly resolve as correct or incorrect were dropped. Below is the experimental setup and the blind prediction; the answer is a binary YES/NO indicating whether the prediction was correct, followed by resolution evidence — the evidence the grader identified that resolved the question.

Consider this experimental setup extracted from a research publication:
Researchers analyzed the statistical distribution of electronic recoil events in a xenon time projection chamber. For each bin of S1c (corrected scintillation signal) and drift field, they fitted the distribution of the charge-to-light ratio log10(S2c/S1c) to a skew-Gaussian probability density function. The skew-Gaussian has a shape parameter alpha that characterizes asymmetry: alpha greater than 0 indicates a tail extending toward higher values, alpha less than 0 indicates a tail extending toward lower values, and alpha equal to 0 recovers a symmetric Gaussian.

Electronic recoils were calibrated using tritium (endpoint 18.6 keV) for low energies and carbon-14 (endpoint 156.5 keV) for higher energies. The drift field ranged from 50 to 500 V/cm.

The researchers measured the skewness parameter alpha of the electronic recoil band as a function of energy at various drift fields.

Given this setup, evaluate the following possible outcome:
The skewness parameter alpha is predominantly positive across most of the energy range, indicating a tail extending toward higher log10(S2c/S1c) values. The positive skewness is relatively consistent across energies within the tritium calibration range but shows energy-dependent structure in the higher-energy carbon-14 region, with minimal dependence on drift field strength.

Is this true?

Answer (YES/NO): NO